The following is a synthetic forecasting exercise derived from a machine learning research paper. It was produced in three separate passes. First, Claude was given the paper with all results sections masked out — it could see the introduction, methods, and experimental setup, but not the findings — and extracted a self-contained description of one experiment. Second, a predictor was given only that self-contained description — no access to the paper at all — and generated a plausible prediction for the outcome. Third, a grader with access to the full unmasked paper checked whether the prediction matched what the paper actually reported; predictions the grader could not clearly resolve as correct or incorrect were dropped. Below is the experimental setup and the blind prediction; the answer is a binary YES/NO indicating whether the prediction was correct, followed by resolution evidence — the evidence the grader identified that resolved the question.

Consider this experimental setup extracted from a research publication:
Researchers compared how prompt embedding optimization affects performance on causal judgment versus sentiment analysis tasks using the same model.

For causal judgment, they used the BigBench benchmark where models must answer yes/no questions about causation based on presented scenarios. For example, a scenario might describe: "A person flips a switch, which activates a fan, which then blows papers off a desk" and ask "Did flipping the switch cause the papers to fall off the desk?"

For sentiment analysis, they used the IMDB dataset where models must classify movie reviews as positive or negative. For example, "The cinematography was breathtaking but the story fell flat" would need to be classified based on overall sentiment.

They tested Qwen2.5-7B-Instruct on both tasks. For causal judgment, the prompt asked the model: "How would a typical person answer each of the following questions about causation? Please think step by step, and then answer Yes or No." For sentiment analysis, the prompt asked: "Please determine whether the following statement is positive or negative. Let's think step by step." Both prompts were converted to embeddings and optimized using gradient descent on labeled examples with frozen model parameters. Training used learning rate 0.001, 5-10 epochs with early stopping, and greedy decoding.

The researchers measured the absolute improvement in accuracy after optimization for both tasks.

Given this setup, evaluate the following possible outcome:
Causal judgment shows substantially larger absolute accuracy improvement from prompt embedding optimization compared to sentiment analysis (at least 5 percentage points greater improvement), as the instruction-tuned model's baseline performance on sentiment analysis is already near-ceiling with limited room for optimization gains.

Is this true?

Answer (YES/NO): NO